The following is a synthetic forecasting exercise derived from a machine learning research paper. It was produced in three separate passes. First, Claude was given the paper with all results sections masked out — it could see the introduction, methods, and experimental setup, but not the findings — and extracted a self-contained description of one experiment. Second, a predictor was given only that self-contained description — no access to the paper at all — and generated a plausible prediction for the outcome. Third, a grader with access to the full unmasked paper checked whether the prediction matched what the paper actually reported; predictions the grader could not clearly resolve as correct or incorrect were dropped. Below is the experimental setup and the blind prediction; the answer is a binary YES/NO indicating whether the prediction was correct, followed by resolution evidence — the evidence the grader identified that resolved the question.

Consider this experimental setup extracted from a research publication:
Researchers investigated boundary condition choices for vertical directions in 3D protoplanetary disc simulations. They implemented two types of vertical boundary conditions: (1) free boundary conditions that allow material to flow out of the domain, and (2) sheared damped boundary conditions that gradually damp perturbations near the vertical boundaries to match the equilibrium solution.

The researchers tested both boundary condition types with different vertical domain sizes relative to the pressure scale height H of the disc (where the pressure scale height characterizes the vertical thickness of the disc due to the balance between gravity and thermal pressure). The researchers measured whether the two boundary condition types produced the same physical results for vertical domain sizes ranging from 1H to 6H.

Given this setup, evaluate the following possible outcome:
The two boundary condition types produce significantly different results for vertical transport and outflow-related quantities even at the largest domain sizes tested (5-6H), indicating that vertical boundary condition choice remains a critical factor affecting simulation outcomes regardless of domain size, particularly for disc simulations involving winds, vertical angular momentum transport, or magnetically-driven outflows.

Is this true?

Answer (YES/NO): NO